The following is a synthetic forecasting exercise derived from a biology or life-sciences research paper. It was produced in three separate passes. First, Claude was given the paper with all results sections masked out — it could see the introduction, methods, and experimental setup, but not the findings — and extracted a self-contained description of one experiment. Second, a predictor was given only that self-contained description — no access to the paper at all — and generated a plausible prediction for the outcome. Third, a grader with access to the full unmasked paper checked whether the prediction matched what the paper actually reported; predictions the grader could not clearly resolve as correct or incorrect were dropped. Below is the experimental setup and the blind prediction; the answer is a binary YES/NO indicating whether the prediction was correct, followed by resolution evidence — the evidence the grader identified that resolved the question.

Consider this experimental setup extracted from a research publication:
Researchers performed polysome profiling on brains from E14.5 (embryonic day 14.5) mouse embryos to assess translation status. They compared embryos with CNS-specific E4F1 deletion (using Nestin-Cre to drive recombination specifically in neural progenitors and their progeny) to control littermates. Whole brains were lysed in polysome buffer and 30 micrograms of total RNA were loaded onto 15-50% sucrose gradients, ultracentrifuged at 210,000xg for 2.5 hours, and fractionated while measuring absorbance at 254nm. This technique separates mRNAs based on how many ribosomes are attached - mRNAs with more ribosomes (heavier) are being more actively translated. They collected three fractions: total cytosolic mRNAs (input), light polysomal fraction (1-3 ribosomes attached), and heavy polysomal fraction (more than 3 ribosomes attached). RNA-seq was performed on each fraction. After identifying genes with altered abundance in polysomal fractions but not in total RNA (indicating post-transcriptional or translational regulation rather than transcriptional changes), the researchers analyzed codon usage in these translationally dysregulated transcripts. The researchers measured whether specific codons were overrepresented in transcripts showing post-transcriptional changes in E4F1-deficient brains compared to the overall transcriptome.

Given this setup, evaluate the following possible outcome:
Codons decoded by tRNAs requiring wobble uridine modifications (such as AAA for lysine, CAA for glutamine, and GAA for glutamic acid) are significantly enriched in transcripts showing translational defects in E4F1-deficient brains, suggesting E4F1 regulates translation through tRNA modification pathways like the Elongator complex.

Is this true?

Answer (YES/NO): YES